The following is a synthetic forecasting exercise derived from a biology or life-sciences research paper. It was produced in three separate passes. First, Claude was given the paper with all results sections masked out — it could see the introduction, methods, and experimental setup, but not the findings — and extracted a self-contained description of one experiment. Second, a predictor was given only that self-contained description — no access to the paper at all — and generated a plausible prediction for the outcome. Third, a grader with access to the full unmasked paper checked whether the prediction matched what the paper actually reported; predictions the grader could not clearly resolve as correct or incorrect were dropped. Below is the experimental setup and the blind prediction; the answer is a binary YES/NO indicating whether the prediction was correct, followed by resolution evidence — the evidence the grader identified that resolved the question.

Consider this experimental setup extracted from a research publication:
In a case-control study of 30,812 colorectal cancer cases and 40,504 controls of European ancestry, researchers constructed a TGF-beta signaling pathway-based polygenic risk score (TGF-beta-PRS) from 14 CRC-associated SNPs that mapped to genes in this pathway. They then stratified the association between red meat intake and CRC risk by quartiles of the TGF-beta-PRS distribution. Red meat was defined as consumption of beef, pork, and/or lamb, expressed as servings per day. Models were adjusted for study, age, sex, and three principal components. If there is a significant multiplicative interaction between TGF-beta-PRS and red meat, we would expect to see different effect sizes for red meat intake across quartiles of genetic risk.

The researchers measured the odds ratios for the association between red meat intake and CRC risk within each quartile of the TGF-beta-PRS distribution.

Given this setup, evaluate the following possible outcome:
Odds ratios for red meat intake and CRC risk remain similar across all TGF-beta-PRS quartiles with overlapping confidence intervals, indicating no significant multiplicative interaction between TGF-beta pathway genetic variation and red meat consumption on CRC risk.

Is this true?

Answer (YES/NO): NO